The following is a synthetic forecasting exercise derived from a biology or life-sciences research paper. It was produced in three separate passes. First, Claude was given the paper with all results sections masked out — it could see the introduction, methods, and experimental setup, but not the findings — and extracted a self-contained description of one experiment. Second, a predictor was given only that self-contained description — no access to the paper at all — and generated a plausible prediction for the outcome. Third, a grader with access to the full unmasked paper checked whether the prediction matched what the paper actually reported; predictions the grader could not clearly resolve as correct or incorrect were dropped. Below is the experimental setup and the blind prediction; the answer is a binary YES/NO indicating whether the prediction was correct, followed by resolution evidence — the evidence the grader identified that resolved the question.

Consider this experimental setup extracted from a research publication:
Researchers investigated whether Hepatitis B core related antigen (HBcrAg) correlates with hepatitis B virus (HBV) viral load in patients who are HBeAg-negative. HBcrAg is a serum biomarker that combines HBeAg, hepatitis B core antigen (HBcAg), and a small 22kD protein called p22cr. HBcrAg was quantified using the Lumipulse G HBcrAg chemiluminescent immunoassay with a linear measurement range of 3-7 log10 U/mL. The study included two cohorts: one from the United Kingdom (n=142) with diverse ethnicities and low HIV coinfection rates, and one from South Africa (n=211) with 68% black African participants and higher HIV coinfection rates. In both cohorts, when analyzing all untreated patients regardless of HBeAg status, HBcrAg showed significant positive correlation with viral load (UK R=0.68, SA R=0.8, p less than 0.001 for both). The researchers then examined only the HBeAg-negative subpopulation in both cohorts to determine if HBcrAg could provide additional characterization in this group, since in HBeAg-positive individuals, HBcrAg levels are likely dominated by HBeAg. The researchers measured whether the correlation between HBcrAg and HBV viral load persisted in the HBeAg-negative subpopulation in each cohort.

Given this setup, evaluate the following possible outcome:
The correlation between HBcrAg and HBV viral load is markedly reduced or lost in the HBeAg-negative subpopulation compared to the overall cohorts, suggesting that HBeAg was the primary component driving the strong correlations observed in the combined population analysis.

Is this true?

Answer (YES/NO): NO